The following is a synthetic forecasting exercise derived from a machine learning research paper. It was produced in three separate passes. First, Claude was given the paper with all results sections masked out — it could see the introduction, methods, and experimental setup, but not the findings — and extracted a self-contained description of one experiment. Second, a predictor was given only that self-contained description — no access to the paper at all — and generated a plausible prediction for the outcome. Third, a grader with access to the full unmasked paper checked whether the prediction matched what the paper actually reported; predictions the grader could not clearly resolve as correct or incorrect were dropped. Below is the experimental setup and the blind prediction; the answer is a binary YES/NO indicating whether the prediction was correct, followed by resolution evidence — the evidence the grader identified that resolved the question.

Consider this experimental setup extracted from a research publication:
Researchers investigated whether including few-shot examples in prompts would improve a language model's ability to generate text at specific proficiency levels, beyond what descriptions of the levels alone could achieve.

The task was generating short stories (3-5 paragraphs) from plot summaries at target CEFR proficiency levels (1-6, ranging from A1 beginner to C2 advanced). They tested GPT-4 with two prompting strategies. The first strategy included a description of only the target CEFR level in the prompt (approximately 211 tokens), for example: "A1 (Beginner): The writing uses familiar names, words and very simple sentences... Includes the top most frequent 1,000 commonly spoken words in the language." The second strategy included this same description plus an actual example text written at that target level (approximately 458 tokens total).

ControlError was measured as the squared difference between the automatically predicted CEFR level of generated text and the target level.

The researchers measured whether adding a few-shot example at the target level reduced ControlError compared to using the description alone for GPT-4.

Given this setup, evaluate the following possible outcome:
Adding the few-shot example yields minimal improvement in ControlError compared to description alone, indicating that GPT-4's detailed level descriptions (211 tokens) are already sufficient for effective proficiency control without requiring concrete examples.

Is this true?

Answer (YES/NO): YES